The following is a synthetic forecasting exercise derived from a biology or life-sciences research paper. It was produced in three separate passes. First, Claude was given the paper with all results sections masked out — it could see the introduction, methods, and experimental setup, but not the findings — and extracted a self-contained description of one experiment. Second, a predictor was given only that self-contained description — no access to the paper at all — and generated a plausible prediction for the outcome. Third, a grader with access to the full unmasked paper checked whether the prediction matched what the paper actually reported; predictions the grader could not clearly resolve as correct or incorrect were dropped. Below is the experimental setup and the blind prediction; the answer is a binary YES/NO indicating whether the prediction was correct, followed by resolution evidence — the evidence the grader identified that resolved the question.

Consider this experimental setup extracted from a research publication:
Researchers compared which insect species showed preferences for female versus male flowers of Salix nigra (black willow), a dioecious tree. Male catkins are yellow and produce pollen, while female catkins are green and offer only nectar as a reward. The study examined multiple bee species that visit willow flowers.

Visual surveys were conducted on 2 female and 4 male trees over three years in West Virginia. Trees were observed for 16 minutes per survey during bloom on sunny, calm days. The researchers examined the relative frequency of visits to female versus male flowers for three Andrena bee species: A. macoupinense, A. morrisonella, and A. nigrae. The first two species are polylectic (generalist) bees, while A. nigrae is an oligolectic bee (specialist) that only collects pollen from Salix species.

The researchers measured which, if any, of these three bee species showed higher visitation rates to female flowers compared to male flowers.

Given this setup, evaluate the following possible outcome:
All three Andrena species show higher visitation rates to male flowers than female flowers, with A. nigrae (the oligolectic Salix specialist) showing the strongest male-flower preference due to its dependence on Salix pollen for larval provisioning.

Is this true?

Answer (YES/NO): NO